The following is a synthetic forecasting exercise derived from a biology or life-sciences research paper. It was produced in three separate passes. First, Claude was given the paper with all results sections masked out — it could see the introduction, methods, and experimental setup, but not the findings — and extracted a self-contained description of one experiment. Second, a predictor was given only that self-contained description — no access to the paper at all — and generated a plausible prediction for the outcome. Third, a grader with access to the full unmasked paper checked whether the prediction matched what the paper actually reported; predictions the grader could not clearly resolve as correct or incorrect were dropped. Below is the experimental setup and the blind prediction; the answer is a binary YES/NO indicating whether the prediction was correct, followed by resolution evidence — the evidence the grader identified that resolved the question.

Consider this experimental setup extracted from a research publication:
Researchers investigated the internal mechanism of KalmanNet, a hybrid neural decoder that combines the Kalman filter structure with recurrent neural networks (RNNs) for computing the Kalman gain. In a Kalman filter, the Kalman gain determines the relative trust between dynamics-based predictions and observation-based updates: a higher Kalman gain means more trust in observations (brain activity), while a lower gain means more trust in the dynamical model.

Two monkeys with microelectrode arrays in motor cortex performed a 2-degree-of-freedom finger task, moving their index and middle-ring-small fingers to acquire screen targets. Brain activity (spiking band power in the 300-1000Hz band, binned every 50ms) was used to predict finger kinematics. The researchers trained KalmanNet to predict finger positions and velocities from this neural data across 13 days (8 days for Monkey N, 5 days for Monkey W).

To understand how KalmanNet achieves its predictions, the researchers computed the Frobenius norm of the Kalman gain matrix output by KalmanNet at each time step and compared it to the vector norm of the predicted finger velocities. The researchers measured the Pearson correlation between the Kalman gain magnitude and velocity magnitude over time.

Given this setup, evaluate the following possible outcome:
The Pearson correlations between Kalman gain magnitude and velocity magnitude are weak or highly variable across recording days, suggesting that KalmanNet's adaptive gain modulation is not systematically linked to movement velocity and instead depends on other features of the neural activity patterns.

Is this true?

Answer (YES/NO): NO